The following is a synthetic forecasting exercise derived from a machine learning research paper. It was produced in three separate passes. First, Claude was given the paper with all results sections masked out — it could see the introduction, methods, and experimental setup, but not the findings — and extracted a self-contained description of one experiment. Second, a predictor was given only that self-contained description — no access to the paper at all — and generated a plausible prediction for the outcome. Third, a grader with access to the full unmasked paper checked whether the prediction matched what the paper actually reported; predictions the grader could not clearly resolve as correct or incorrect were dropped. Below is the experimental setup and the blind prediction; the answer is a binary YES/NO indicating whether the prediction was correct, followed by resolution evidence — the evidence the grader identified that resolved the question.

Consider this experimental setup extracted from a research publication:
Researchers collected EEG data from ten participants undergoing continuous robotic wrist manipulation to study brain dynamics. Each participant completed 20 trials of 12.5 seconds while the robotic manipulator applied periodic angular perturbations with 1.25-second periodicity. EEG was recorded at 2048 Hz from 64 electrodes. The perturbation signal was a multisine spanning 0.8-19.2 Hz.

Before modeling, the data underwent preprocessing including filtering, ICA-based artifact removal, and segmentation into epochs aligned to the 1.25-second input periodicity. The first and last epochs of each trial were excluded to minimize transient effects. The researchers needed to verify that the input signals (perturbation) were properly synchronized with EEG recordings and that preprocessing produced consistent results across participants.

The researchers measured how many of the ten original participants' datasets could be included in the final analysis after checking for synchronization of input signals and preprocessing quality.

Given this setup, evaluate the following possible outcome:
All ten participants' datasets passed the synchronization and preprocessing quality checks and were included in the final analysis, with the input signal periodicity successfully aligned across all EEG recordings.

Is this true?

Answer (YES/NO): NO